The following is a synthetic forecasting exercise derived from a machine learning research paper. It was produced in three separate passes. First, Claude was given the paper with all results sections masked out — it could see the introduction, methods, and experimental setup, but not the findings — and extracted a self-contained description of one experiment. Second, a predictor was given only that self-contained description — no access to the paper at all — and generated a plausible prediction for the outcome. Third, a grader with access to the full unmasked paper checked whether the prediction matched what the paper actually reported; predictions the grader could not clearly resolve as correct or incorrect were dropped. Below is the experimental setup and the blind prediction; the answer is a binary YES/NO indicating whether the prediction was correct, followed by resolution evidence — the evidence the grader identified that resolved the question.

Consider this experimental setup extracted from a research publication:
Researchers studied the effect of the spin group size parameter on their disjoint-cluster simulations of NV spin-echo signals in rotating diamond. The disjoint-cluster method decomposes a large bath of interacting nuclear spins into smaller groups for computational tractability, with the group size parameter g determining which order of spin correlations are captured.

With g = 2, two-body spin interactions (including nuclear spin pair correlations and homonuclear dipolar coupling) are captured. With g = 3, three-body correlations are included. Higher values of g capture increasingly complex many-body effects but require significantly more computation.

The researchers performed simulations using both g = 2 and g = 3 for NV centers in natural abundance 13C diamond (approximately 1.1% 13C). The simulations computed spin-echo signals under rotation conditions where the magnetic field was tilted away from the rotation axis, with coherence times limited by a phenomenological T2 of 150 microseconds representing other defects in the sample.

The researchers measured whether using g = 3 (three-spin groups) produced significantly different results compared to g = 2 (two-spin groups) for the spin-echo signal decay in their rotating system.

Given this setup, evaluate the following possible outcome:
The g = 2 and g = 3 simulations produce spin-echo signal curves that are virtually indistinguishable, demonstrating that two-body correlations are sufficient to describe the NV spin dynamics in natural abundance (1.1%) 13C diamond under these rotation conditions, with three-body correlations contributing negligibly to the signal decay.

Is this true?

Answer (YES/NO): YES